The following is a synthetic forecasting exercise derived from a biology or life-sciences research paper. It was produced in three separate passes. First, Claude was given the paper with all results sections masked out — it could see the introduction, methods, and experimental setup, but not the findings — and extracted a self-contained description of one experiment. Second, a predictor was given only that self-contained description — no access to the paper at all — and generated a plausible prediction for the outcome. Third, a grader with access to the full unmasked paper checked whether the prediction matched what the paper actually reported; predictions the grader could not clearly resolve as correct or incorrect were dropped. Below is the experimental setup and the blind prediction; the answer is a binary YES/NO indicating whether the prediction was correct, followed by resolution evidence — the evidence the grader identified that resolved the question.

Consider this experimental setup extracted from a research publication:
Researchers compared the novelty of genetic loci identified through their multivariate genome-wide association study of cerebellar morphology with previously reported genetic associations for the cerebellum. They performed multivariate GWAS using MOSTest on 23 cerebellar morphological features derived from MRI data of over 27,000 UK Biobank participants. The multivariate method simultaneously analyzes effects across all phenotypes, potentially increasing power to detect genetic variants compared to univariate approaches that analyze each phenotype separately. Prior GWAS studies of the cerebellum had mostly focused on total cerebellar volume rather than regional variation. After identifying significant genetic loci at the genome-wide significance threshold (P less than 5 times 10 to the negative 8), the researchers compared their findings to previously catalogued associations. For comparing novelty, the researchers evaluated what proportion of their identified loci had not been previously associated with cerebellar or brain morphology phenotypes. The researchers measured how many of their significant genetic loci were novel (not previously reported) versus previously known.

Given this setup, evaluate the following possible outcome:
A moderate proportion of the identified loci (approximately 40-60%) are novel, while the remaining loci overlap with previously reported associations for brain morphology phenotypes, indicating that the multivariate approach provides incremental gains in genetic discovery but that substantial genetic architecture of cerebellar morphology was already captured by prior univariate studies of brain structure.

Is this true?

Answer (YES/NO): NO